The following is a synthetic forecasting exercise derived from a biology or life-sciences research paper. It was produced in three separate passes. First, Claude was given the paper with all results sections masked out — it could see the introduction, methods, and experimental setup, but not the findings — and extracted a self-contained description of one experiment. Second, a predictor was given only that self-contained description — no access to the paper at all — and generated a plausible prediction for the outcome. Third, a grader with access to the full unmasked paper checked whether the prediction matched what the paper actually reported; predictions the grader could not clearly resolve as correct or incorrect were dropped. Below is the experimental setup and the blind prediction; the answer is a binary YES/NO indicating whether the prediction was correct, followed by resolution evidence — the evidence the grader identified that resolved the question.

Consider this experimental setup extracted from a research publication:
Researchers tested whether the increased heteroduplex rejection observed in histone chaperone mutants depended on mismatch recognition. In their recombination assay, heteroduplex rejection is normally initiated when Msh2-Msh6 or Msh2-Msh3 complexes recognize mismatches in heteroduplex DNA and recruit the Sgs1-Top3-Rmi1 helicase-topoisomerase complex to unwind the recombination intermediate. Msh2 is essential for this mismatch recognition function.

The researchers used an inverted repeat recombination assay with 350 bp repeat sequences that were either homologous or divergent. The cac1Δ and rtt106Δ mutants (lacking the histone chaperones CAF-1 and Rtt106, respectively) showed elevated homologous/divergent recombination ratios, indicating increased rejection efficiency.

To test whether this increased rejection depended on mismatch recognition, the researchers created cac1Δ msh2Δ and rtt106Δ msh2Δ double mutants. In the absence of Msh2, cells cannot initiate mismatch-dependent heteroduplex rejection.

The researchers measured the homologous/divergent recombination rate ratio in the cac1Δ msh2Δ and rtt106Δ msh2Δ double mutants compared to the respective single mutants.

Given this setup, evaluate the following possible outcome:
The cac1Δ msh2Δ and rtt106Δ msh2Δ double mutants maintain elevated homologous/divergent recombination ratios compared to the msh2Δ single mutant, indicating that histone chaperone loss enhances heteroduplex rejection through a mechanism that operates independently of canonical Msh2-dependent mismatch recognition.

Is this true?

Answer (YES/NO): NO